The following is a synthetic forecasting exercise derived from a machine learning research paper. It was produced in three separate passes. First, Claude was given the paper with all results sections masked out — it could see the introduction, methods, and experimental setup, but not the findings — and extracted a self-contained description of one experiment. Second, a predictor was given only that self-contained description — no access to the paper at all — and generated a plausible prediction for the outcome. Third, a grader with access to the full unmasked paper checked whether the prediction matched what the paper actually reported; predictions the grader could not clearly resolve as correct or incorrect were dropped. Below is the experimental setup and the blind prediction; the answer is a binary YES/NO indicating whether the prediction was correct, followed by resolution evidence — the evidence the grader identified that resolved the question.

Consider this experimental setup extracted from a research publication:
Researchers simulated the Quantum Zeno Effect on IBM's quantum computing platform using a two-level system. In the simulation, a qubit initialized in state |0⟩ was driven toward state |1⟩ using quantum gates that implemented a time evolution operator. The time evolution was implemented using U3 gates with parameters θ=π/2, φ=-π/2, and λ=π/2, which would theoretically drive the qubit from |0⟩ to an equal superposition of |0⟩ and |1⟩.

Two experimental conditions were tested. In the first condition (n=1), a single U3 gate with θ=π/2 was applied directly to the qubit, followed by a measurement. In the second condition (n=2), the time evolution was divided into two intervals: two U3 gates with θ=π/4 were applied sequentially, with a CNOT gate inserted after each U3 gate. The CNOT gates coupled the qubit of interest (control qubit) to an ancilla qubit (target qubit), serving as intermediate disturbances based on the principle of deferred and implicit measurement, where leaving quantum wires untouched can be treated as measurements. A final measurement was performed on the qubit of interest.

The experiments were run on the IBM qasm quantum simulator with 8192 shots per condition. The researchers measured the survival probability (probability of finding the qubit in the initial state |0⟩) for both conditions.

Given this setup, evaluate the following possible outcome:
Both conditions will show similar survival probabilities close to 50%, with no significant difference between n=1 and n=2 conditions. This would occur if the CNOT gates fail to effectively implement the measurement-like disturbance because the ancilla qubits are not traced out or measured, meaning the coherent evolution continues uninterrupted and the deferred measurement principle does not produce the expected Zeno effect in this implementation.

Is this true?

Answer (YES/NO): NO